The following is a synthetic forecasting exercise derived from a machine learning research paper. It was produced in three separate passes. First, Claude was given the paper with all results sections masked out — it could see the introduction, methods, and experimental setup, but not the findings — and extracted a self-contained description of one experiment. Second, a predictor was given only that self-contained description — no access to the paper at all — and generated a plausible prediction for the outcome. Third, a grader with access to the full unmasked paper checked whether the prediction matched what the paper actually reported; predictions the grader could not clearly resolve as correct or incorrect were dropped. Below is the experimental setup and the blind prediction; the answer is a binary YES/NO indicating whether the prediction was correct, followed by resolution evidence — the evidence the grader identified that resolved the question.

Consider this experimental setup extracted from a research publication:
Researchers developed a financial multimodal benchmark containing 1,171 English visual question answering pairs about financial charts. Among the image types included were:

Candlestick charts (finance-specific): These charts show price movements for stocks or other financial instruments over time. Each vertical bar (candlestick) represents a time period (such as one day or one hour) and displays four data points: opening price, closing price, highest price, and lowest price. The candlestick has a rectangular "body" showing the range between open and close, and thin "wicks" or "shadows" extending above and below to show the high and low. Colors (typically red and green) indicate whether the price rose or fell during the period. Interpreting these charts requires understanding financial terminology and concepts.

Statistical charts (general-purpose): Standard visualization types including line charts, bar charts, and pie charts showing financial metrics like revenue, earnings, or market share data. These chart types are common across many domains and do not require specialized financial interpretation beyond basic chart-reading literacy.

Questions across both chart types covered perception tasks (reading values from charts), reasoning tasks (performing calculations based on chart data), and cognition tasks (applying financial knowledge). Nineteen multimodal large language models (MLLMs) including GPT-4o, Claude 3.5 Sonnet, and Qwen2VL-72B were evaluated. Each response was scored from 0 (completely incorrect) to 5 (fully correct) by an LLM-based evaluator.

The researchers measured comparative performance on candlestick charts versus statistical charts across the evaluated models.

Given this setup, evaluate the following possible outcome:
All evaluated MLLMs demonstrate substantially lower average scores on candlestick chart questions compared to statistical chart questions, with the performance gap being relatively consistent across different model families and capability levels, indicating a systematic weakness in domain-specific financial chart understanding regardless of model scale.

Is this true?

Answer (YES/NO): NO